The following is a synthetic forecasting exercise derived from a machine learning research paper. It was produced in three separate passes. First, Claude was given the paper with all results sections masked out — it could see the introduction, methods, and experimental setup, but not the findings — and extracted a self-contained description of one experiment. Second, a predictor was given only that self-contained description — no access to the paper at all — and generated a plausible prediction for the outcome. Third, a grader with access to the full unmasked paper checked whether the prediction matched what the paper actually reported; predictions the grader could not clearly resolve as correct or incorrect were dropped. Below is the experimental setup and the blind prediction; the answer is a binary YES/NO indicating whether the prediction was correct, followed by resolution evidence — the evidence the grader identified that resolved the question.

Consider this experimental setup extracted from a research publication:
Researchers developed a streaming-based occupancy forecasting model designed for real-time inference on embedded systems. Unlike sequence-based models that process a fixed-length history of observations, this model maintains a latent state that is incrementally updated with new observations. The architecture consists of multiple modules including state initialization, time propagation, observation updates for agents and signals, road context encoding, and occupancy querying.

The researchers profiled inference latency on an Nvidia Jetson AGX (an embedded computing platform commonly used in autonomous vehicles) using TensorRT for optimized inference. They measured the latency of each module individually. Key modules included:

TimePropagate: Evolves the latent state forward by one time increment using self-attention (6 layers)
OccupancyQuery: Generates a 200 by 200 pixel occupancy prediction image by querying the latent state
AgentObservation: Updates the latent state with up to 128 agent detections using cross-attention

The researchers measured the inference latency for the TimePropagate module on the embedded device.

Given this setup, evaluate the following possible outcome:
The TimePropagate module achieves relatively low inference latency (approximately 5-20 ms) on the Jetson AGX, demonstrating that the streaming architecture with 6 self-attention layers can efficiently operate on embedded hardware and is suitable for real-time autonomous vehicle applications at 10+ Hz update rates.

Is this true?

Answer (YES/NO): NO